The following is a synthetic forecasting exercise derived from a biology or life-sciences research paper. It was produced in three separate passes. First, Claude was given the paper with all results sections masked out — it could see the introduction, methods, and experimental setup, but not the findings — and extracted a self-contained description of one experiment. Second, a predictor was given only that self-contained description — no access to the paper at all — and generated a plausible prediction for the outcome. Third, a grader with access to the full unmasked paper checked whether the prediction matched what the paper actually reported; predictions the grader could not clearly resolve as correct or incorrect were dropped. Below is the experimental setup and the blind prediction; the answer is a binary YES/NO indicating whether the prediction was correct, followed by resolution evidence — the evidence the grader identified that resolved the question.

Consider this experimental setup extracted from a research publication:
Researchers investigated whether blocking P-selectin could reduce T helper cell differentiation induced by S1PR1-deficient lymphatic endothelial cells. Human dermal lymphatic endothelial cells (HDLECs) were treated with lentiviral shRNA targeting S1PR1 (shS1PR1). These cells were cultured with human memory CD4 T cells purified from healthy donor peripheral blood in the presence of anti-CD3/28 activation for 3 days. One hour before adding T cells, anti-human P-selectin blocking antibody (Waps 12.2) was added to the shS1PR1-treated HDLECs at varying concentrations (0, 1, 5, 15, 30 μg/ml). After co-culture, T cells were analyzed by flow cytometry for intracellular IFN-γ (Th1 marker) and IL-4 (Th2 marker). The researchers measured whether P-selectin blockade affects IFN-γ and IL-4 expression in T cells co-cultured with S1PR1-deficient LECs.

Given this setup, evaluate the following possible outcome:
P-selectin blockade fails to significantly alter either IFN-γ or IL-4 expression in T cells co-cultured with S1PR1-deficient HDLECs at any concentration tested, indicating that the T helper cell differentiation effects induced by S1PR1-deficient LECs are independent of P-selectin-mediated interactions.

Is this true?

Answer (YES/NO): NO